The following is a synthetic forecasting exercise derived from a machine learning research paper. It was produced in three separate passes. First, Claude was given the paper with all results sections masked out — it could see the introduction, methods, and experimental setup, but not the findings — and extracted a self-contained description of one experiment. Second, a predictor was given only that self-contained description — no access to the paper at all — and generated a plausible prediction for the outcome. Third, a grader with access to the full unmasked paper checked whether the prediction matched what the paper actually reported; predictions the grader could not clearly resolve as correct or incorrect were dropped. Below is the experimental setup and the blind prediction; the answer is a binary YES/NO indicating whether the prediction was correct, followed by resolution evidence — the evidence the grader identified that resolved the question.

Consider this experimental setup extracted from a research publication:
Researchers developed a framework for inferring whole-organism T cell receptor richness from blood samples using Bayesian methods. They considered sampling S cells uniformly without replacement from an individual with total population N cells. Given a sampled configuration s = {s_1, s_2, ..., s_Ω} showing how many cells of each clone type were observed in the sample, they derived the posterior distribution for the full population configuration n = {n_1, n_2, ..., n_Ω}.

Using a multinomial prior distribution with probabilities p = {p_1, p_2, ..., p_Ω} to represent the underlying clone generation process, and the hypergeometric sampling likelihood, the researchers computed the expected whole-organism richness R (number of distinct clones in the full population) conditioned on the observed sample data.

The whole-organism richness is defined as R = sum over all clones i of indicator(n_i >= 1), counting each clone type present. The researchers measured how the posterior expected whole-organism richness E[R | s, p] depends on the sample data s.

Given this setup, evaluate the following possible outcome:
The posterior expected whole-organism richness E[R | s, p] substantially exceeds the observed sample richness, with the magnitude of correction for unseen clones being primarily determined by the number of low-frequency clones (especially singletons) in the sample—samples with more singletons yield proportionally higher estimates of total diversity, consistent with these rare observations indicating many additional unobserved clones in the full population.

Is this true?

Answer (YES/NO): NO